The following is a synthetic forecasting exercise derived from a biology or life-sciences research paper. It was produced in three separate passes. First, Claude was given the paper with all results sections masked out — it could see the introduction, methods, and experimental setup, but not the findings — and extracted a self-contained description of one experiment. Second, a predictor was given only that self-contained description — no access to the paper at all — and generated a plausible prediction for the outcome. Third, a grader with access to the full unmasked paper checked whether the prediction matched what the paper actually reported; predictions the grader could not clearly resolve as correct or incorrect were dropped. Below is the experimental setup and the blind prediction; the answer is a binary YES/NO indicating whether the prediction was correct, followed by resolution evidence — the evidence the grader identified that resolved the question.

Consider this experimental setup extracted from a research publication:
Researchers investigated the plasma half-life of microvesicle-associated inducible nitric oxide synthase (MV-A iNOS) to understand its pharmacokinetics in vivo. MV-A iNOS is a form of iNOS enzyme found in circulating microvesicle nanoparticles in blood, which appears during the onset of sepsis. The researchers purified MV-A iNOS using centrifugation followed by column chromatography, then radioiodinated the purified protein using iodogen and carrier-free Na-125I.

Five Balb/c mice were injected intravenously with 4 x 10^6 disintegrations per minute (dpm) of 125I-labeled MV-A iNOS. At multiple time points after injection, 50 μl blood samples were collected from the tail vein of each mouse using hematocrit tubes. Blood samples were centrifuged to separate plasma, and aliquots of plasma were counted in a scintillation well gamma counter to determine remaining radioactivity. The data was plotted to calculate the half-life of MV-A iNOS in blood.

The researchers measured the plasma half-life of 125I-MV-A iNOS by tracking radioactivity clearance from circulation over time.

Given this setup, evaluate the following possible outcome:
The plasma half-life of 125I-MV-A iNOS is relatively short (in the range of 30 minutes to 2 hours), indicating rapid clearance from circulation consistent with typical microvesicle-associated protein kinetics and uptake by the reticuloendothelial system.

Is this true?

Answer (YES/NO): NO